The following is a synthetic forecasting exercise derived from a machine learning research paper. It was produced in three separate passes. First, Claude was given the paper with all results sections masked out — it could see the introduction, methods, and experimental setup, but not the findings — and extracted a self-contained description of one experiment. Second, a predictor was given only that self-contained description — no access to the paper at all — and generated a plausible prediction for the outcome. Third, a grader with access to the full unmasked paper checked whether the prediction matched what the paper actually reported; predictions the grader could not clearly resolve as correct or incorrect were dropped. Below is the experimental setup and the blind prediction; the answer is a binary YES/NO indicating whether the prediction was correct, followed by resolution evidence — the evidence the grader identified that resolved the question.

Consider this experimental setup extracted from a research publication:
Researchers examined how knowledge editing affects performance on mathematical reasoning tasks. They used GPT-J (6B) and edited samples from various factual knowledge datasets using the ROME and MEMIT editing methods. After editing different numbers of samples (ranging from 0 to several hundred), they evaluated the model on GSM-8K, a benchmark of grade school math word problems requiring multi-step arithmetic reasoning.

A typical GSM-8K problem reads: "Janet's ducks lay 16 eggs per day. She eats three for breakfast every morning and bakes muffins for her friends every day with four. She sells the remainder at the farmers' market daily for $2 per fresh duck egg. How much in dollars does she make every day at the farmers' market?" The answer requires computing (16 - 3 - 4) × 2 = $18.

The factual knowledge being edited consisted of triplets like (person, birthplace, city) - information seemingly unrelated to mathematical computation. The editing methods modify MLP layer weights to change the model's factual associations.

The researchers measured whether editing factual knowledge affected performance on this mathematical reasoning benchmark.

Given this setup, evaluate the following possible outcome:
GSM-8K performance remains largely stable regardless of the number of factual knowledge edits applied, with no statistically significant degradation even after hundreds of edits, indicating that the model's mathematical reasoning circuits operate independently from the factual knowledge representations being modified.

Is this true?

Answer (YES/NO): NO